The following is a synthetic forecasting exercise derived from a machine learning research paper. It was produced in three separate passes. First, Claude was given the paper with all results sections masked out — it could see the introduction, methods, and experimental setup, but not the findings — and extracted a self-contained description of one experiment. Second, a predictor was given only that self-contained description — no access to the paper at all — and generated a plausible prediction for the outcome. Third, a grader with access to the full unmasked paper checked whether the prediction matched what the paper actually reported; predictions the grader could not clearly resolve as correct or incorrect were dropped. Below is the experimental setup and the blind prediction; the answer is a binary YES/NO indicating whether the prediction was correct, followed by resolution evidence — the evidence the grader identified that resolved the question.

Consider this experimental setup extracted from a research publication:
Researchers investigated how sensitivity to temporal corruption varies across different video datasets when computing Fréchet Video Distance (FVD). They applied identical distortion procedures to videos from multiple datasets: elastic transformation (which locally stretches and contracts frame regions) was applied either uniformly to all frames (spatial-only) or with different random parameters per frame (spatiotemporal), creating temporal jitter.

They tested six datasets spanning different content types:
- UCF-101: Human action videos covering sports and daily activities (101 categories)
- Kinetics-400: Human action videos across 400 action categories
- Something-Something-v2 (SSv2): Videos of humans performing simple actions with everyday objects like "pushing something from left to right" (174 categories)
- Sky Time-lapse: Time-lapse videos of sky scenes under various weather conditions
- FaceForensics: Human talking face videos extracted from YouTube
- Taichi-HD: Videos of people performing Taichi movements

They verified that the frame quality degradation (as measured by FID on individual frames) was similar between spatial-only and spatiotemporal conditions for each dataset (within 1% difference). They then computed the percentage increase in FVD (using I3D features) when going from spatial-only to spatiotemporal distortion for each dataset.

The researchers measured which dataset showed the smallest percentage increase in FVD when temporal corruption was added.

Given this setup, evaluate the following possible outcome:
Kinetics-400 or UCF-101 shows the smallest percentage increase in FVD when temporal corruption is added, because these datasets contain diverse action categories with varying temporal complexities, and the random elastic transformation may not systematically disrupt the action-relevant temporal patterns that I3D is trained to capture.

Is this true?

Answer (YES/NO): NO